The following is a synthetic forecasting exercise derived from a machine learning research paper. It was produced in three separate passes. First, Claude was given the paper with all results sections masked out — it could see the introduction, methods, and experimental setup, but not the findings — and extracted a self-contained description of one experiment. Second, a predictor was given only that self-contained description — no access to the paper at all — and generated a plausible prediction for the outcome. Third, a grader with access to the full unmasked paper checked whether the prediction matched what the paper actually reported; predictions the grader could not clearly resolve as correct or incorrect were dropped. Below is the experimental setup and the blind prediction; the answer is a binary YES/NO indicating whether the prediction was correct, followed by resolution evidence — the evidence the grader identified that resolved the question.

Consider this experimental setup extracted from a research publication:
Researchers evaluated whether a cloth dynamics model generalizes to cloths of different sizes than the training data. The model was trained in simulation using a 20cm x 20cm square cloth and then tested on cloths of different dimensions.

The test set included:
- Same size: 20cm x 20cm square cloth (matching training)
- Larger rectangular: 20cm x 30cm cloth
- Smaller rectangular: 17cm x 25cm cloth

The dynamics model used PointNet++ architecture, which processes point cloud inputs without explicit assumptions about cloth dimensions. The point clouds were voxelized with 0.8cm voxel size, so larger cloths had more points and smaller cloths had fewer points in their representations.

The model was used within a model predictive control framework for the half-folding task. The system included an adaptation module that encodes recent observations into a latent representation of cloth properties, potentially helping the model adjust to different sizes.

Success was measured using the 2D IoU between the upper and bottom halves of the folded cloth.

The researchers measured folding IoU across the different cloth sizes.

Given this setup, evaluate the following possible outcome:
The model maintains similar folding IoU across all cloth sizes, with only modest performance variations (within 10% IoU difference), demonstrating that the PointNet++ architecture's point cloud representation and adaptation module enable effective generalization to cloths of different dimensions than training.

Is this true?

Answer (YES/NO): NO